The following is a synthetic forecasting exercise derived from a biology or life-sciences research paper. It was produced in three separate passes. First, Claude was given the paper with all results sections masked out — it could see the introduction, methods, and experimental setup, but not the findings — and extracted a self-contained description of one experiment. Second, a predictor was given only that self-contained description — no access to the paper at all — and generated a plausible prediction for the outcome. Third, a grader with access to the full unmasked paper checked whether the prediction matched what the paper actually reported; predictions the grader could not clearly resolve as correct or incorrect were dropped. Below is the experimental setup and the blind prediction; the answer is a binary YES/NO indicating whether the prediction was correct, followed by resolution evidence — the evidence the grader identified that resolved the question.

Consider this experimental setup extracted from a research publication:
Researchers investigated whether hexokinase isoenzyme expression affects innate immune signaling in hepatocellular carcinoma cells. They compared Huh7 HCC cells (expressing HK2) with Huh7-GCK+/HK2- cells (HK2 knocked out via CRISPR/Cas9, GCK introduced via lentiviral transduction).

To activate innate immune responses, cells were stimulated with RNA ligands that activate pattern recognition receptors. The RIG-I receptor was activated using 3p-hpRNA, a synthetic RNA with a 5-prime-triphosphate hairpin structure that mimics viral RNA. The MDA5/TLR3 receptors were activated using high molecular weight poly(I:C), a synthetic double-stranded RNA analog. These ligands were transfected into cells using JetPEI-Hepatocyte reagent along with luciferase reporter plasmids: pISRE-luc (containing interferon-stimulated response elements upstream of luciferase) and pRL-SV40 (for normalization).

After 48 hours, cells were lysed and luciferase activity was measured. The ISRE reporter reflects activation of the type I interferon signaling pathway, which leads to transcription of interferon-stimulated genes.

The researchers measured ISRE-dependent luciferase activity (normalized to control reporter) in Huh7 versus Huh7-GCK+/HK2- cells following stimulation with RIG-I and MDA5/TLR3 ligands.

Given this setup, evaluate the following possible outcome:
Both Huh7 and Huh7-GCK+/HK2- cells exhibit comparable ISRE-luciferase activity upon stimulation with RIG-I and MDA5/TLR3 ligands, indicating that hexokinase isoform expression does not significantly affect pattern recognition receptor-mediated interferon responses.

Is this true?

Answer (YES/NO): NO